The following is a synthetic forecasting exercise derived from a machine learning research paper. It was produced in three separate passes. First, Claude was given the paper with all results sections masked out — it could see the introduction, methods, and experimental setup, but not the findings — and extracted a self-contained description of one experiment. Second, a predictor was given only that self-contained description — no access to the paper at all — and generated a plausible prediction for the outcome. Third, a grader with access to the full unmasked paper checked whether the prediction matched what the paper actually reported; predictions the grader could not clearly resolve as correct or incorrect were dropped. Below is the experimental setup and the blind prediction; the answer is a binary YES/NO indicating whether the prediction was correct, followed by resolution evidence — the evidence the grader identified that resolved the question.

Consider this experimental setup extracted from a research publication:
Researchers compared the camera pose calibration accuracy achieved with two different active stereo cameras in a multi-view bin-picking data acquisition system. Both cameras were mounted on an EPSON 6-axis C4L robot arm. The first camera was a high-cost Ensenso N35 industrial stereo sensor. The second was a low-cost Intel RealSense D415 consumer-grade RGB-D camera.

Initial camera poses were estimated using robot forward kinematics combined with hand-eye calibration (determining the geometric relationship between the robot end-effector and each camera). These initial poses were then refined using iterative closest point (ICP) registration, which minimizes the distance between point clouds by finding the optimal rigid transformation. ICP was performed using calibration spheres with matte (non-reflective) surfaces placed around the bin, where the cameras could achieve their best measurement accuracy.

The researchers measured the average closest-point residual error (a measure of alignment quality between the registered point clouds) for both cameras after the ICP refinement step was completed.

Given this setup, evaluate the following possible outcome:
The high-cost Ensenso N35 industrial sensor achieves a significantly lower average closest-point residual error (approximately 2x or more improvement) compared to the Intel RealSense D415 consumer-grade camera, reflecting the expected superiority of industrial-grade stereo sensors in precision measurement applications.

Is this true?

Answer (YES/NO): YES